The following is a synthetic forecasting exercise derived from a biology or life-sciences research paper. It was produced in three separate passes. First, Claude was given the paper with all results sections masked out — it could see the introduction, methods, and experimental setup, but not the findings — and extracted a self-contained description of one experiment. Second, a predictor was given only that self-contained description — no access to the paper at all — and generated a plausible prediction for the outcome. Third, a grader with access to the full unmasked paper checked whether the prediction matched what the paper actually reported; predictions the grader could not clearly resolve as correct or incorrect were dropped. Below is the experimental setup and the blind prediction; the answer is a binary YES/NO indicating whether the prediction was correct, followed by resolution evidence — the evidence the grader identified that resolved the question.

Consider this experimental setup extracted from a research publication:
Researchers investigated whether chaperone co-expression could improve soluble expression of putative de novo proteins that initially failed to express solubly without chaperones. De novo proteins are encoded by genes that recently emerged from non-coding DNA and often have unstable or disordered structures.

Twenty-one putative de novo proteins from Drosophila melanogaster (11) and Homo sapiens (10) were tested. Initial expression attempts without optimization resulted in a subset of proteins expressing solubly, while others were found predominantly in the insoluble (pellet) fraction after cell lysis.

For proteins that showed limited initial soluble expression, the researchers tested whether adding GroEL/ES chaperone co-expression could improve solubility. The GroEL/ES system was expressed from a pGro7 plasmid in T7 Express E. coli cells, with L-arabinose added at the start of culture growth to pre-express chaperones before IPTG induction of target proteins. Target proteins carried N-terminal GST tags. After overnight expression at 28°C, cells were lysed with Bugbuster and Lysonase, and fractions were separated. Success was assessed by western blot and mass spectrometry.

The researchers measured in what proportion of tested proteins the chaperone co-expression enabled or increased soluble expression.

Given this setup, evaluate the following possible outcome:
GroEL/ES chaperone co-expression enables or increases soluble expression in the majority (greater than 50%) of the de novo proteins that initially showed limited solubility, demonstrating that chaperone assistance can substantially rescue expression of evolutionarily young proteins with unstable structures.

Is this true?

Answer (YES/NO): NO